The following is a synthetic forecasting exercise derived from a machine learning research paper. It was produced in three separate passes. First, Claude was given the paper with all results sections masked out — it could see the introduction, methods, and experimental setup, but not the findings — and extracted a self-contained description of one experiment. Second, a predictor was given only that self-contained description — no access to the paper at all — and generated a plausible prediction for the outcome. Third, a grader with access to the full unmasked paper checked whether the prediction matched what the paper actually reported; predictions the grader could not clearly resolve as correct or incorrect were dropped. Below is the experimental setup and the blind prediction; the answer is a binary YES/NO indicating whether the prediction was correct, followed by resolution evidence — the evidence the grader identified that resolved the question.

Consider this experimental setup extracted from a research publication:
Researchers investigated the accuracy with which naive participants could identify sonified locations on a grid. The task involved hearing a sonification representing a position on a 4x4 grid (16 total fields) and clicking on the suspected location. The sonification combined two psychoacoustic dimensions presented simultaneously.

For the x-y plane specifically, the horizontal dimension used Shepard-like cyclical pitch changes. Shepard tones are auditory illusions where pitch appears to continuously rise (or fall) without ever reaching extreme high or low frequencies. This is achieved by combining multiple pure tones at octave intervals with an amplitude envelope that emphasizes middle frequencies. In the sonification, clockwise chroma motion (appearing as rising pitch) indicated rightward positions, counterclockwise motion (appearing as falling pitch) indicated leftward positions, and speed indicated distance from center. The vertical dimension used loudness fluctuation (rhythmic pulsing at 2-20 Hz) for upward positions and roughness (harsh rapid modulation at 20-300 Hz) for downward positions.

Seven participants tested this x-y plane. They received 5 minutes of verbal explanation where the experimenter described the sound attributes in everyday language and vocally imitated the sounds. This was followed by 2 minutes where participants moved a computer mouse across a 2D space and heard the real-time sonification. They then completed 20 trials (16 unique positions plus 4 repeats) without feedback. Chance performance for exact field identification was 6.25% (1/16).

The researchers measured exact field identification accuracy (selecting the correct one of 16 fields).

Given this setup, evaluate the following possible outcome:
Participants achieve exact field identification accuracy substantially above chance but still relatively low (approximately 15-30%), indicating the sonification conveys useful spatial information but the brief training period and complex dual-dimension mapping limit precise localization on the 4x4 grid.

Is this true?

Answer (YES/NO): NO